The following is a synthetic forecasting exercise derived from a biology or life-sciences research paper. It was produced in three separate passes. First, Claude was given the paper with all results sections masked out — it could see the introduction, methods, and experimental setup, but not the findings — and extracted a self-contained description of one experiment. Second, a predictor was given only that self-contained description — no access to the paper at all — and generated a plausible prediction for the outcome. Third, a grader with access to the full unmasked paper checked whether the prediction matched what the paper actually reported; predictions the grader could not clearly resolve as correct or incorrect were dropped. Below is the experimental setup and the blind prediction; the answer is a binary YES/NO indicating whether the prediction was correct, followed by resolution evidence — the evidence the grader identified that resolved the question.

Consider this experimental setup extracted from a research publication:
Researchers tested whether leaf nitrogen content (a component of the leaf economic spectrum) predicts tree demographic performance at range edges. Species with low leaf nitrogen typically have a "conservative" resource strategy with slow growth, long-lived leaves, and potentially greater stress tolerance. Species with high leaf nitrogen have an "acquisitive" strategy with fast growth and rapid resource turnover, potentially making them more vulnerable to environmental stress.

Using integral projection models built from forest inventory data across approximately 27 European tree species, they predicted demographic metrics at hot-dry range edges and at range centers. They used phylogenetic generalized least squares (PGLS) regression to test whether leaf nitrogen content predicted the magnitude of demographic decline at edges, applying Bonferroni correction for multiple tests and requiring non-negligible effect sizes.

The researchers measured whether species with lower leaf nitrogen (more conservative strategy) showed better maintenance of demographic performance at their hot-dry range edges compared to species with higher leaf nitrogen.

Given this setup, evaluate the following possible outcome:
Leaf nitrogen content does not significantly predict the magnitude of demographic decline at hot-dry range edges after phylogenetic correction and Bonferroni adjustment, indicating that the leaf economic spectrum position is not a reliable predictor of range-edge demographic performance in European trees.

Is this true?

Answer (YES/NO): NO